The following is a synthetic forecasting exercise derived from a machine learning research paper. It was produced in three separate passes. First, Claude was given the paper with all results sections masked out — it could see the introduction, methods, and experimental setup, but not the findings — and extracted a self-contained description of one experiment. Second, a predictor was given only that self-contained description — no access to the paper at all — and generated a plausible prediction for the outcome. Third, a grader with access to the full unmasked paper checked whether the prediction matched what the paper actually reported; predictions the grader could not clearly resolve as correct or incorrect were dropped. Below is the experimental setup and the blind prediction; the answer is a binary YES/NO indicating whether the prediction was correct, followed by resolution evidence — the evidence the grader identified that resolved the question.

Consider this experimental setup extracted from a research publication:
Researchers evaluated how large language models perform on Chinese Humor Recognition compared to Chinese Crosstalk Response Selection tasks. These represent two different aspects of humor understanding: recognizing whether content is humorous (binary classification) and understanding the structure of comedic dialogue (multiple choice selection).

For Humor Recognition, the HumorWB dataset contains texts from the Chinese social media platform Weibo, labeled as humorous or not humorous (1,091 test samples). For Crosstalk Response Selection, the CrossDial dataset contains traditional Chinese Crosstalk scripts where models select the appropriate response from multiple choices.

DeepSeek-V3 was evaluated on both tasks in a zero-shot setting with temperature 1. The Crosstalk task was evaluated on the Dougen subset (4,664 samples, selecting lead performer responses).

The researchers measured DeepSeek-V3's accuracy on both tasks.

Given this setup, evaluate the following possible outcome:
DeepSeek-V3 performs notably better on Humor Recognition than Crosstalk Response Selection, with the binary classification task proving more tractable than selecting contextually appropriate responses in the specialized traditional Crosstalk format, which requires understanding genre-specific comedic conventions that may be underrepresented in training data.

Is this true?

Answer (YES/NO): NO